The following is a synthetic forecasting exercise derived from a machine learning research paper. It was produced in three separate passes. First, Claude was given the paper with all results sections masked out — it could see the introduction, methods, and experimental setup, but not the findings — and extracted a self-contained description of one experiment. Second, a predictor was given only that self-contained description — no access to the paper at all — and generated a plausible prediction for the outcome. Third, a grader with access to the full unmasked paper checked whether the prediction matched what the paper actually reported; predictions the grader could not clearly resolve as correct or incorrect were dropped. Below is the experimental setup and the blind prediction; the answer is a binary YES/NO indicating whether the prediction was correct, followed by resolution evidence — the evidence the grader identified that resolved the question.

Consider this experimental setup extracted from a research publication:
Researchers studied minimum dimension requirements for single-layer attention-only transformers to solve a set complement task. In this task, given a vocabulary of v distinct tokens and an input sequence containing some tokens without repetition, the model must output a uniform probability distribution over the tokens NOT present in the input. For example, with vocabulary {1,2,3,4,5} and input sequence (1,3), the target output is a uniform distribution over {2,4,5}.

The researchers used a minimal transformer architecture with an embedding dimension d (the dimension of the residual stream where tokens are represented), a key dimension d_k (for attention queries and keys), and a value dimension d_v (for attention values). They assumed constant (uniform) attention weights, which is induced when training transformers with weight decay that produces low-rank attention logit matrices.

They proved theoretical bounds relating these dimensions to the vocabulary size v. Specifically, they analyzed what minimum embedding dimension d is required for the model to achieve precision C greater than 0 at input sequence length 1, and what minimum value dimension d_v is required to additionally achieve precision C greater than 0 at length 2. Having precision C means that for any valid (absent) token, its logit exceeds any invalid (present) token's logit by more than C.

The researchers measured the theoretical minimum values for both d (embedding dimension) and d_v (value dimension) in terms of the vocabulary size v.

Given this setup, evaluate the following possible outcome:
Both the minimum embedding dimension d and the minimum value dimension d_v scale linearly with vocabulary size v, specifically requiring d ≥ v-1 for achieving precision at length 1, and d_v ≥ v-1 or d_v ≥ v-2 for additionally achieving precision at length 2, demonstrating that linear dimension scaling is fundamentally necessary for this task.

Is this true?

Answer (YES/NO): YES